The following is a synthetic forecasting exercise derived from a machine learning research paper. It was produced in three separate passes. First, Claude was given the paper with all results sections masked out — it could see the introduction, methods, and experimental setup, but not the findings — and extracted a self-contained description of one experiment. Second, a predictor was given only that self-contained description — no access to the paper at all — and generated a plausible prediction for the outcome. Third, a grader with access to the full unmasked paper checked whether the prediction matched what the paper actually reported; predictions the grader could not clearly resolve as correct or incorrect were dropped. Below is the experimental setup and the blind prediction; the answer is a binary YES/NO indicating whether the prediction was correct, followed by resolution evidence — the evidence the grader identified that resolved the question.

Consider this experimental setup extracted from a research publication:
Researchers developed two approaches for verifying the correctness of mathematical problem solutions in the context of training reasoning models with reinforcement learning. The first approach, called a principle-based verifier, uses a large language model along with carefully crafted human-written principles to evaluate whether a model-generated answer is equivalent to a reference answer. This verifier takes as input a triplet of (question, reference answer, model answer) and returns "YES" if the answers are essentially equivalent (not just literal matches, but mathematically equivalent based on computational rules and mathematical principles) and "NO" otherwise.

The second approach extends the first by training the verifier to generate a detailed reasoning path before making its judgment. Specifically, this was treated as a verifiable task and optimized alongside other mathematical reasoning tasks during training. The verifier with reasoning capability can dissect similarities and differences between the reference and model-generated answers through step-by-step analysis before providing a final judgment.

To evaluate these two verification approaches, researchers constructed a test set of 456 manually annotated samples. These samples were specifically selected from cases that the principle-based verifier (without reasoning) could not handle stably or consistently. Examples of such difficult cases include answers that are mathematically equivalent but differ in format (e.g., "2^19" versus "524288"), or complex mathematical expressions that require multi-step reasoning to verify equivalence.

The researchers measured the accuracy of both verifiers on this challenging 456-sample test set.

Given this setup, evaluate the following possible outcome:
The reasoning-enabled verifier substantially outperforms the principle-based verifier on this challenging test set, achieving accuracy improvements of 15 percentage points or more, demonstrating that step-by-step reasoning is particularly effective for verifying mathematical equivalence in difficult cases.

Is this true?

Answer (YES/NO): YES